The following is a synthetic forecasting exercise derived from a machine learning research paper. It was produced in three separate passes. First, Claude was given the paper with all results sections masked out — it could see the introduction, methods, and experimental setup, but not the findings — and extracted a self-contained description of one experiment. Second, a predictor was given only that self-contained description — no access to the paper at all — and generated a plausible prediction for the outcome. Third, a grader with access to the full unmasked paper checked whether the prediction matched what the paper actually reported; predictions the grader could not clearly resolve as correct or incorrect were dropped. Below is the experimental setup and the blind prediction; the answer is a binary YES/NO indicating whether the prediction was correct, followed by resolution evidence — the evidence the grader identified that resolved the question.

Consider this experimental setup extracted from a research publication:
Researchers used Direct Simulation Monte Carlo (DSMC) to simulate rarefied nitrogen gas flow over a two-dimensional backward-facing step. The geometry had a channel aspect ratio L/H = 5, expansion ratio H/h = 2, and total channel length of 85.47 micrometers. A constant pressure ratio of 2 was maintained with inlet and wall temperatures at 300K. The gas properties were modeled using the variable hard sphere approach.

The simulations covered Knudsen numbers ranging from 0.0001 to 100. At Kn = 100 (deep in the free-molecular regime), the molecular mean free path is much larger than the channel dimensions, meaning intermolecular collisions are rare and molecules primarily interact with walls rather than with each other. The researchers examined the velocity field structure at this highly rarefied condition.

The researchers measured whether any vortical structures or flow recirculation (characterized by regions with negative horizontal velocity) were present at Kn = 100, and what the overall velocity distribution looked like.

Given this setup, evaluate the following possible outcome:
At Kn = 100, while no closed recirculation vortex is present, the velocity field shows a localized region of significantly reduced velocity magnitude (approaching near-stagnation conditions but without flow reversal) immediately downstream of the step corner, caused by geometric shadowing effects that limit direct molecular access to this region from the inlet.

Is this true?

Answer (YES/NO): NO